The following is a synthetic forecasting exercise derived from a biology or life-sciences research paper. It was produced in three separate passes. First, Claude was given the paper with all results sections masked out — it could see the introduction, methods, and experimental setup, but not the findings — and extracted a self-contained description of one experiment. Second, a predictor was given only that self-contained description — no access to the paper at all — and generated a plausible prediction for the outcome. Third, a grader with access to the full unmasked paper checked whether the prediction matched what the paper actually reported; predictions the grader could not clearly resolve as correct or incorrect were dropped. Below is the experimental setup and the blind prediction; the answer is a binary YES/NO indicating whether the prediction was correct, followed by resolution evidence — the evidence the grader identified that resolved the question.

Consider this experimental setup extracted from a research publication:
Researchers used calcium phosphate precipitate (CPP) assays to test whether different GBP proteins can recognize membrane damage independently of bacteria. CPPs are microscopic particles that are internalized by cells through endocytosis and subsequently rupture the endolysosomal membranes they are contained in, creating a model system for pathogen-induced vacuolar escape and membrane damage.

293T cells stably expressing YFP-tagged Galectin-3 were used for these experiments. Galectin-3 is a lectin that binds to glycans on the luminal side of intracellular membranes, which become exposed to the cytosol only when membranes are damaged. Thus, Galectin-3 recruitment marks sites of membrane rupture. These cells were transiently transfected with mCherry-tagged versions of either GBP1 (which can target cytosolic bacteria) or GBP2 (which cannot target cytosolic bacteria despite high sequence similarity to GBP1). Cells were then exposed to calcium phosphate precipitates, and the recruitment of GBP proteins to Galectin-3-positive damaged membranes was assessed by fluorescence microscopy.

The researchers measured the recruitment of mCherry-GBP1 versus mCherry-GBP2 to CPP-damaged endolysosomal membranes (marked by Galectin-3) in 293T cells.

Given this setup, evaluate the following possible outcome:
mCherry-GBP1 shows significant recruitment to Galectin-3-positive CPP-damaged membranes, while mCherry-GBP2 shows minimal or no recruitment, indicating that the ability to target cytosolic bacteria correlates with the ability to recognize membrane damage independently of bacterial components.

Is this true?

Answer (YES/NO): YES